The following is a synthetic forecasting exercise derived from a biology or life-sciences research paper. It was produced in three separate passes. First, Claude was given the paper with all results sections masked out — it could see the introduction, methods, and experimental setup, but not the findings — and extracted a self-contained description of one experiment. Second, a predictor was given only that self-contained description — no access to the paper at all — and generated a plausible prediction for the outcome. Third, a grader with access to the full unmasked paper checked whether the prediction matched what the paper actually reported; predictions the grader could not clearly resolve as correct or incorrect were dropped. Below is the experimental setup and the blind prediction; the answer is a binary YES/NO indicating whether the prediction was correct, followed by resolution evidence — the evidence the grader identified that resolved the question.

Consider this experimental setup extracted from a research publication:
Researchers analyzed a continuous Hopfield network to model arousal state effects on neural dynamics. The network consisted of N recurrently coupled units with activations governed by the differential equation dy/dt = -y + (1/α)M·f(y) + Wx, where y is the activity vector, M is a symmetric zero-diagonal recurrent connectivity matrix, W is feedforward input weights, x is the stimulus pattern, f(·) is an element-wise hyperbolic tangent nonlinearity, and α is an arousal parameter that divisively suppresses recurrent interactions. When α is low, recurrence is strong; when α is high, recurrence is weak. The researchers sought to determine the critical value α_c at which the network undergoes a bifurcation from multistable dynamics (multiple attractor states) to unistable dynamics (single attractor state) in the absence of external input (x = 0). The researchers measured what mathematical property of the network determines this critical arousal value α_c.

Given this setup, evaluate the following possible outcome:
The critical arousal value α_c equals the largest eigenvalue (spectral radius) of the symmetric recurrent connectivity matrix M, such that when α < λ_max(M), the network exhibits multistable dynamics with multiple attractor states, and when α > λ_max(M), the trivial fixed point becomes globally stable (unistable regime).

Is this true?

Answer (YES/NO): YES